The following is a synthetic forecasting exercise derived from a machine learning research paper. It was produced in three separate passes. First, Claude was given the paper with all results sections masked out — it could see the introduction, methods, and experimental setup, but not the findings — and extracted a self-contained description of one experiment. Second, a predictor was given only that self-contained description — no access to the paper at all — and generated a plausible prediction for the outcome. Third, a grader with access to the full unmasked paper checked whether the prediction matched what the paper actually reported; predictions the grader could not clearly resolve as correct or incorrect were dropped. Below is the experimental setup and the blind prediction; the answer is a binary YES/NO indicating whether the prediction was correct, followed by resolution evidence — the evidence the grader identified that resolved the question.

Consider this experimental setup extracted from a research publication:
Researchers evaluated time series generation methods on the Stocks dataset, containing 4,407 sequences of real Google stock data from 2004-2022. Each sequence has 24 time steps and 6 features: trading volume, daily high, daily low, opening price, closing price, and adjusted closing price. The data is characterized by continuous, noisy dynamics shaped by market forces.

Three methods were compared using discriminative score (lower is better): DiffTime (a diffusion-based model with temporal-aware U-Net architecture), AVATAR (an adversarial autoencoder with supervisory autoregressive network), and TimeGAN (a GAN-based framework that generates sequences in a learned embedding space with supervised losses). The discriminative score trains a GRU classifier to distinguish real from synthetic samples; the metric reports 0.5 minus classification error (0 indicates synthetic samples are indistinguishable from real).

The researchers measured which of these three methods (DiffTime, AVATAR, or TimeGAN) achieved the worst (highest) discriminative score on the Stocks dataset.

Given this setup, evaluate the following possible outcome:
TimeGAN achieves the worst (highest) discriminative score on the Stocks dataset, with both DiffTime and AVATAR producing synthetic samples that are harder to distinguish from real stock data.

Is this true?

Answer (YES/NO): YES